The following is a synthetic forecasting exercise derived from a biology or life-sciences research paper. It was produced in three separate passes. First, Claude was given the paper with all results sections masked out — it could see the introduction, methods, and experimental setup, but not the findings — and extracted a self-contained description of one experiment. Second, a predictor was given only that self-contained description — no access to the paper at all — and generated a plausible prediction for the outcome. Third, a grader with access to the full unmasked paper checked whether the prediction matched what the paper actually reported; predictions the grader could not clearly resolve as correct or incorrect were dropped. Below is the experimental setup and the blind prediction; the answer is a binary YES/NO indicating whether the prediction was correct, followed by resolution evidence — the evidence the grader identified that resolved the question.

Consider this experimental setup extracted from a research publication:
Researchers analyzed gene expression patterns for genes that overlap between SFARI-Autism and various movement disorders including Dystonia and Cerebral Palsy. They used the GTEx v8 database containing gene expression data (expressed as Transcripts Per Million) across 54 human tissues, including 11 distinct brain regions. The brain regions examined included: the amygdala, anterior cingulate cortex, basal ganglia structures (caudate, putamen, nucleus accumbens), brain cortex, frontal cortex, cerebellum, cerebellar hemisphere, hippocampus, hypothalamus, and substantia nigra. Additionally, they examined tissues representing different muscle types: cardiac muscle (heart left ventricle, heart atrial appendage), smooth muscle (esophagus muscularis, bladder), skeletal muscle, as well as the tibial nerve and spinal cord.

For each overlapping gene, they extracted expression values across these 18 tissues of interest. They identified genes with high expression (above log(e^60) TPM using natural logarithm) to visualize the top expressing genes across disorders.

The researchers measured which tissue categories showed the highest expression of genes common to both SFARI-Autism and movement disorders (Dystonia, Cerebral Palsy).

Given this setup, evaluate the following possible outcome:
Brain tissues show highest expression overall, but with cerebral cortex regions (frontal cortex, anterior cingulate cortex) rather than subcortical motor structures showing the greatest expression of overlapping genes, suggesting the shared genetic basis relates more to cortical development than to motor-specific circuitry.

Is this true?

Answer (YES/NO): NO